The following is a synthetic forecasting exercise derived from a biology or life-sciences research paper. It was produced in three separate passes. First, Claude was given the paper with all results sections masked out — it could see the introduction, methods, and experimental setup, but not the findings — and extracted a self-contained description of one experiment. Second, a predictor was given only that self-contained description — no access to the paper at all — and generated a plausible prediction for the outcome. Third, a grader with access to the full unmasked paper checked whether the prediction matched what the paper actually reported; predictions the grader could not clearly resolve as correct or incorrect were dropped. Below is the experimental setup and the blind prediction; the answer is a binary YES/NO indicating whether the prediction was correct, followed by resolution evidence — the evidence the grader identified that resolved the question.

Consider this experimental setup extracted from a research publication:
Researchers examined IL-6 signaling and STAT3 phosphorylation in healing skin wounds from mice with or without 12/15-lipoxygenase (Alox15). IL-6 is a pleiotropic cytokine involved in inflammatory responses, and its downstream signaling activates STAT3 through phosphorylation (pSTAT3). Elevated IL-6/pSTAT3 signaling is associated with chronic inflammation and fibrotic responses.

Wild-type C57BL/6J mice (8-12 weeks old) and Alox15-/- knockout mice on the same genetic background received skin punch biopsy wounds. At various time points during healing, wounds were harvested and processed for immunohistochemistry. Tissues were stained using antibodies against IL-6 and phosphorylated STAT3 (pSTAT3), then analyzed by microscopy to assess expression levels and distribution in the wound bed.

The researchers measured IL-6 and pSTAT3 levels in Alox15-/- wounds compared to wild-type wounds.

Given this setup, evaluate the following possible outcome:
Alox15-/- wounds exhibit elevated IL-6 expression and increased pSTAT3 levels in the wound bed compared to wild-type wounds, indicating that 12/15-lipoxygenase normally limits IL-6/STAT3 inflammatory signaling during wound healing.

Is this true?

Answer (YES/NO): NO